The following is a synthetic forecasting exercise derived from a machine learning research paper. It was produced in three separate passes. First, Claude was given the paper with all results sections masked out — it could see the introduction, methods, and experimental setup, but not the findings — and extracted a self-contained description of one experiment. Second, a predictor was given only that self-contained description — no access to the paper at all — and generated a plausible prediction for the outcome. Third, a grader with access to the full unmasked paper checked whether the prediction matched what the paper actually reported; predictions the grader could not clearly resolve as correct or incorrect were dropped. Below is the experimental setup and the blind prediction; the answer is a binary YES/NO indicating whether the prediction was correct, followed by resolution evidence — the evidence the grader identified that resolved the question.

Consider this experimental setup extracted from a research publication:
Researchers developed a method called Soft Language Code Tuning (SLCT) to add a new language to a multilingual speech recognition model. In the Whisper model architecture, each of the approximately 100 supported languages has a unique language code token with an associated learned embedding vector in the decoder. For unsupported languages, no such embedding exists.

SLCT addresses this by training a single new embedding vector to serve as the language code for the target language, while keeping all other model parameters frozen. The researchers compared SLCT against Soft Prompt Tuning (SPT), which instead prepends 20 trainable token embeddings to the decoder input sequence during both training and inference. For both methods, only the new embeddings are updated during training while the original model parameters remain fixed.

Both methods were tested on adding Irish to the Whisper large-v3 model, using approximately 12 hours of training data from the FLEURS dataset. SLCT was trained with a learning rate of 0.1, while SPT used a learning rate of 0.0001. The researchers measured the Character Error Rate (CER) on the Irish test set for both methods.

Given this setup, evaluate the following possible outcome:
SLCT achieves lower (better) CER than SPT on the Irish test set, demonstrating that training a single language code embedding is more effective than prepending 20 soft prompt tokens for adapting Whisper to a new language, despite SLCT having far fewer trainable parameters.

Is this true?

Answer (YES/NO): NO